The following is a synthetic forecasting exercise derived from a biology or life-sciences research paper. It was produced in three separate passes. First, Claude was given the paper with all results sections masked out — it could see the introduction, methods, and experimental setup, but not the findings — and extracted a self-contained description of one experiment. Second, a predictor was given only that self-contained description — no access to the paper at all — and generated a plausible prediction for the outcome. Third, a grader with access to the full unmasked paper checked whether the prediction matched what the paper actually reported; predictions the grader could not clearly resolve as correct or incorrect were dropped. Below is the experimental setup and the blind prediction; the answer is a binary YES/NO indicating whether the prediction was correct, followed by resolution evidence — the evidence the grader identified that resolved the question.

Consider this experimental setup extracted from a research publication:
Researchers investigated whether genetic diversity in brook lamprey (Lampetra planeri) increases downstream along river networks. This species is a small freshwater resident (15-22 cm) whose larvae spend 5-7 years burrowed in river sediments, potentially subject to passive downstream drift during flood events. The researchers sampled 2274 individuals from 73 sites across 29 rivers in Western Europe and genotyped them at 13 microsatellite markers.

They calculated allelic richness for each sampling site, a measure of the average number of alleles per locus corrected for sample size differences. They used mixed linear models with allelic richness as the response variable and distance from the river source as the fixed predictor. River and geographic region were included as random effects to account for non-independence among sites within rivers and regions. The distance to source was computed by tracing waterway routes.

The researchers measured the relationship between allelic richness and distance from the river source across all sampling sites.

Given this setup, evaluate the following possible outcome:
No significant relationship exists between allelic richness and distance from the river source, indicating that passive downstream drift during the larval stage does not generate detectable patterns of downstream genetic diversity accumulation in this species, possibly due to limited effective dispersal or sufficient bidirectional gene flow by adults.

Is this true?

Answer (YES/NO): NO